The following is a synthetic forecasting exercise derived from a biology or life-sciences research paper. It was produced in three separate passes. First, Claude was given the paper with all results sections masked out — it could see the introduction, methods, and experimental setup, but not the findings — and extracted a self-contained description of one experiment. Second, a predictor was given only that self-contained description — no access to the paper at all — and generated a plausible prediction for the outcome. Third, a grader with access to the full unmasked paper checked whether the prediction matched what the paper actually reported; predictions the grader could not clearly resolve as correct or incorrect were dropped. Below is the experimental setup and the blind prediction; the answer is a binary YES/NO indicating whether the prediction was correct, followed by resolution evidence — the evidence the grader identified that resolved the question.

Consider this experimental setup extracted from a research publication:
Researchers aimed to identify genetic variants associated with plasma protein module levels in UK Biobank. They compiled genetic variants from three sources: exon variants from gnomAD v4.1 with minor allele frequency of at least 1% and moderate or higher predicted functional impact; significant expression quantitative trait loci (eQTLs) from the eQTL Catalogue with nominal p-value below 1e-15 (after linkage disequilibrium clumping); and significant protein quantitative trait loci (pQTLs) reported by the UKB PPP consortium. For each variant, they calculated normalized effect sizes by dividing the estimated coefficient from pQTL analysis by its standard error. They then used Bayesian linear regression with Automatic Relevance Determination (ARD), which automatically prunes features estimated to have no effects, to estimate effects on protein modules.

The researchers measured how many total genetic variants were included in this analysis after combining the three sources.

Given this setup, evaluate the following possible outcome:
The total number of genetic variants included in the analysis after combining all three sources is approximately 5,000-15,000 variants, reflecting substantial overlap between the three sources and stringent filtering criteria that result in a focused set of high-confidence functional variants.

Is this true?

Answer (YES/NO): NO